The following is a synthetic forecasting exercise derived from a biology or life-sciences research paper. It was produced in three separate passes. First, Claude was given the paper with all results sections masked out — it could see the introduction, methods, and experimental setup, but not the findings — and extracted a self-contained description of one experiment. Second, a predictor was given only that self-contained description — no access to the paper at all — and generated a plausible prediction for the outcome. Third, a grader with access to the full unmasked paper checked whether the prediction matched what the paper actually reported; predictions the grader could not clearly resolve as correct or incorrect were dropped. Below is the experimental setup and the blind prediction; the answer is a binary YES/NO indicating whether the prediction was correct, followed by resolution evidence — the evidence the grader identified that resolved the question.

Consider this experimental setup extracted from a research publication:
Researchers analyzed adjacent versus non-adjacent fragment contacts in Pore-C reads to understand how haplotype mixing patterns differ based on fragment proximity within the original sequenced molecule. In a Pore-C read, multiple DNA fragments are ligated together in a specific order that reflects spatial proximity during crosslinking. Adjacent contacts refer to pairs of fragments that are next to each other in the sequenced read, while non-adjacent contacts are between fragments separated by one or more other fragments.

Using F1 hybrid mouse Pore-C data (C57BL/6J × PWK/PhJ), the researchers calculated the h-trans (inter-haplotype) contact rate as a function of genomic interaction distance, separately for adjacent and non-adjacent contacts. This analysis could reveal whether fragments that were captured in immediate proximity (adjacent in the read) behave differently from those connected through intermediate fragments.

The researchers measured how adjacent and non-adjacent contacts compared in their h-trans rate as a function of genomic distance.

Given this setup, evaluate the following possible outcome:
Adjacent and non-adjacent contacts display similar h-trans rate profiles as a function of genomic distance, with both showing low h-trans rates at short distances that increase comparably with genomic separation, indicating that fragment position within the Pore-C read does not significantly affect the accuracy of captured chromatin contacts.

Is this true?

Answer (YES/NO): NO